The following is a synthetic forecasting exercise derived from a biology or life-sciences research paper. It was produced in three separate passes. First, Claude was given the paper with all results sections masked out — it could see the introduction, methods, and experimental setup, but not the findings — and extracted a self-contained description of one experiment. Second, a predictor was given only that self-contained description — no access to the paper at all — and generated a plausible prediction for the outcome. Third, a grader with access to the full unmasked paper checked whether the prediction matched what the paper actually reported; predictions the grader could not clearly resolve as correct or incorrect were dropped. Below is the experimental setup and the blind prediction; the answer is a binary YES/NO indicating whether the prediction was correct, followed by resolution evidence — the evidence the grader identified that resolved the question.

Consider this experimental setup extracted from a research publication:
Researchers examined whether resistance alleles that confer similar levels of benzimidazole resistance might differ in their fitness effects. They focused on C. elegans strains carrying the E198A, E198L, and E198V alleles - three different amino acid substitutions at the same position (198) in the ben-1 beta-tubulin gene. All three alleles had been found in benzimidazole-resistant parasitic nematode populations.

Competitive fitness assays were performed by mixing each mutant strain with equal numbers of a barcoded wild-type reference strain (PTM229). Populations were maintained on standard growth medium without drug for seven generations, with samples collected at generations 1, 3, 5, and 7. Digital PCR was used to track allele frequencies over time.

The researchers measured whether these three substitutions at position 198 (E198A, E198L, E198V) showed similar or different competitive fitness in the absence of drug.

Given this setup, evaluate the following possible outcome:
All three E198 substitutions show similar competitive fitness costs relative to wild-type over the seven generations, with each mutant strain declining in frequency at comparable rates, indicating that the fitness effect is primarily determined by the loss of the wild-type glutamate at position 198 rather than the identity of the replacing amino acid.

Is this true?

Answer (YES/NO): NO